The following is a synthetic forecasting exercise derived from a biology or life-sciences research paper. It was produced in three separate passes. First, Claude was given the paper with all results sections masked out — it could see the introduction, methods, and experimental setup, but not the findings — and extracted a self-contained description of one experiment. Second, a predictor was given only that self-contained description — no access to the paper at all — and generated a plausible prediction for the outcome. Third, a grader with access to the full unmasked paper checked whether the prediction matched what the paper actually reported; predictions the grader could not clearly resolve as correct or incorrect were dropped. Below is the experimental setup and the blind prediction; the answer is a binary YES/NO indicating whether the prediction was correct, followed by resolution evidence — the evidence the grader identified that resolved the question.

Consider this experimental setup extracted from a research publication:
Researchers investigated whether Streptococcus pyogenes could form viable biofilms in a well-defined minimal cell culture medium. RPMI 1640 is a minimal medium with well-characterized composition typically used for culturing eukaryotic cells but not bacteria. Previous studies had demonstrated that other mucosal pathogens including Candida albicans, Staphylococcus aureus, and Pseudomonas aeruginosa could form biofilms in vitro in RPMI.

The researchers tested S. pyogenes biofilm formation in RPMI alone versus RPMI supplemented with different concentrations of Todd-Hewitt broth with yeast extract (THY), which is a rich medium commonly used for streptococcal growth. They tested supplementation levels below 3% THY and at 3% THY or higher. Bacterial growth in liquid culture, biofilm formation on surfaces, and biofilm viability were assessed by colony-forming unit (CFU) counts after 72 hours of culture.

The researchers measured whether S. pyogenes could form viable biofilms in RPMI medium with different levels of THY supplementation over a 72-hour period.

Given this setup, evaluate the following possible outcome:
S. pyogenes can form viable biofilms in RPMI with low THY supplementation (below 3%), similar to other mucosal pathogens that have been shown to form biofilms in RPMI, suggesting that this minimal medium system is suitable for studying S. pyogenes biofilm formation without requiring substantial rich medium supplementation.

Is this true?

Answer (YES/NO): NO